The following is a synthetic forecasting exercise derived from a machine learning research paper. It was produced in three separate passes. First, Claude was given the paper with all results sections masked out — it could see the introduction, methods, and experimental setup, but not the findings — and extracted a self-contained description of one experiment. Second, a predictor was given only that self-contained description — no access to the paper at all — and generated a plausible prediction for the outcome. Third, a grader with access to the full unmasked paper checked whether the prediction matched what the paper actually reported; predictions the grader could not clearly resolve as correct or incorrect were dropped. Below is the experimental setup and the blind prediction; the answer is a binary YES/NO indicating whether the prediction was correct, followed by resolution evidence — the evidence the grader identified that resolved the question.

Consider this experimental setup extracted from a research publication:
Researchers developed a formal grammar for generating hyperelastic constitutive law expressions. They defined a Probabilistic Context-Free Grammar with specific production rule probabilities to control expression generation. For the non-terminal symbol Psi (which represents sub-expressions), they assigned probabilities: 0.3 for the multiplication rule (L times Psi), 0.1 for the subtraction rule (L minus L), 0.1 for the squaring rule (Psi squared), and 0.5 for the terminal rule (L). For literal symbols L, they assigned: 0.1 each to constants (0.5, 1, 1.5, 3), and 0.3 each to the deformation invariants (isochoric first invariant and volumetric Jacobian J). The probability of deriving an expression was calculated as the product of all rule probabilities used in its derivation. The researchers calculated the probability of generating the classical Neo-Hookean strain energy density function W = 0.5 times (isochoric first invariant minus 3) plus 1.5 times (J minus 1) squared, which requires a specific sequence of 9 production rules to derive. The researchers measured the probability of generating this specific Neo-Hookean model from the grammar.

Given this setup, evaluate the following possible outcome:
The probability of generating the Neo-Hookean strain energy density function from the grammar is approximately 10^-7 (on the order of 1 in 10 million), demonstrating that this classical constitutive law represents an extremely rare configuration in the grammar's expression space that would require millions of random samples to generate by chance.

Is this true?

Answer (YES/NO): NO